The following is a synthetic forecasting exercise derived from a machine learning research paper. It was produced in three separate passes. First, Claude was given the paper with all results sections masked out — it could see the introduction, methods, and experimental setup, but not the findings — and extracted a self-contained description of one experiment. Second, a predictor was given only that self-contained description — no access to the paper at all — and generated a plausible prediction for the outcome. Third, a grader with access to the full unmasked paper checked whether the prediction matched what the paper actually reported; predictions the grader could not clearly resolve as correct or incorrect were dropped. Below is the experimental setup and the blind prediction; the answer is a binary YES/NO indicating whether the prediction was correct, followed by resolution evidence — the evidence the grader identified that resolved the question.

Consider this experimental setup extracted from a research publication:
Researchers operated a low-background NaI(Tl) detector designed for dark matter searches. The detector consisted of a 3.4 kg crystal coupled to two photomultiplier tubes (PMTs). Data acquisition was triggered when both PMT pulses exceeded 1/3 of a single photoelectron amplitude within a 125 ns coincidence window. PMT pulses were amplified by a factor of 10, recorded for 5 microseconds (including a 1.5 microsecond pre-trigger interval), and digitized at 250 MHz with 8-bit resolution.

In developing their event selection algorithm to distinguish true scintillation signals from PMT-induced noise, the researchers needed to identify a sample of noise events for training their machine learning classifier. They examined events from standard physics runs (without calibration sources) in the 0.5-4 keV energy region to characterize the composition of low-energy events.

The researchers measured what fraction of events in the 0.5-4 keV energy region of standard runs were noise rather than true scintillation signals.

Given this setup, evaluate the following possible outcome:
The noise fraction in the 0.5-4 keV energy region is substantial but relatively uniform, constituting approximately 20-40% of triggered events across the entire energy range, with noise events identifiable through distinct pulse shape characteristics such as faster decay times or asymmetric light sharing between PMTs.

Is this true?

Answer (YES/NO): NO